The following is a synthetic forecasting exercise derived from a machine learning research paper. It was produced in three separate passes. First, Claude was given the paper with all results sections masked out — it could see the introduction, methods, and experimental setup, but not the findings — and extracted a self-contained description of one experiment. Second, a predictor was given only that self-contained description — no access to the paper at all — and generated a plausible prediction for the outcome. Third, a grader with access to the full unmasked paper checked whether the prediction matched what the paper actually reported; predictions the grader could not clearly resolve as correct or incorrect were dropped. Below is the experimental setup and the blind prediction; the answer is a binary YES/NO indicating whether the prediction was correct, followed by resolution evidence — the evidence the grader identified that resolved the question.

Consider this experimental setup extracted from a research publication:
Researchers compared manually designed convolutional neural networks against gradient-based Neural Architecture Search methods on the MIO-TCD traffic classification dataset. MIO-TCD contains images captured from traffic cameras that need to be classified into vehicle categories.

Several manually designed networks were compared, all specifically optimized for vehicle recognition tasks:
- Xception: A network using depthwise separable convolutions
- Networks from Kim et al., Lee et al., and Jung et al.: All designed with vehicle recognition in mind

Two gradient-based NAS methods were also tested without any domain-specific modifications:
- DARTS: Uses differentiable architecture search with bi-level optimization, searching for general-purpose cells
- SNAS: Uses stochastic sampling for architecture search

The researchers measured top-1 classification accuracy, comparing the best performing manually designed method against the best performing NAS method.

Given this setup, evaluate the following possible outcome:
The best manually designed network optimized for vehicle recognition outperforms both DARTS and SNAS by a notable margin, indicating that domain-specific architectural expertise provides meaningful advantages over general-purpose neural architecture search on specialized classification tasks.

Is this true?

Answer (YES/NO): YES